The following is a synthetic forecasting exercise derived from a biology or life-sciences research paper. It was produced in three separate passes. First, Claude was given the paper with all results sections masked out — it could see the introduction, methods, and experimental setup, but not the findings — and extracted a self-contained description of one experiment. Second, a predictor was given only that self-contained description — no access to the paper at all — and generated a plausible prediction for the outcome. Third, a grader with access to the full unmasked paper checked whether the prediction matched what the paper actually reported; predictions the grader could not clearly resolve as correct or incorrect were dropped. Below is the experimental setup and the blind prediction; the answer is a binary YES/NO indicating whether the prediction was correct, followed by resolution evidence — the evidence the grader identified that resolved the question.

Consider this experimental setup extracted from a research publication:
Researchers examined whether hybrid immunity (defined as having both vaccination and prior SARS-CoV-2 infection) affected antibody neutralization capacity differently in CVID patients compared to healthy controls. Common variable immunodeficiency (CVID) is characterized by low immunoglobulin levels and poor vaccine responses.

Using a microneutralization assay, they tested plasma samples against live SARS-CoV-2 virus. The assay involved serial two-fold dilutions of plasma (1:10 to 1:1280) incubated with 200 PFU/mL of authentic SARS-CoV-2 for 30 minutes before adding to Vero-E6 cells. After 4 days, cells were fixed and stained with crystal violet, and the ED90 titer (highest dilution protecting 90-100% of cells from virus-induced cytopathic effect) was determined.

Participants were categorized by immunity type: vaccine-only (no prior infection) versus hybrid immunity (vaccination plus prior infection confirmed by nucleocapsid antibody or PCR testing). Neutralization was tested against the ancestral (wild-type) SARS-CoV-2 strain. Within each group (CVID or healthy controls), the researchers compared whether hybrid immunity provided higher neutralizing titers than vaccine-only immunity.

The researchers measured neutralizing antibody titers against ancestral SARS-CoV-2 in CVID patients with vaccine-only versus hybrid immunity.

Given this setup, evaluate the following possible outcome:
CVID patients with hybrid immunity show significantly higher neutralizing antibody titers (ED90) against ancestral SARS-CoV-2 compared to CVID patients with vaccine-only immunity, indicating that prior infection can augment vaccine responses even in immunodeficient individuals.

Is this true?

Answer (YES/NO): NO